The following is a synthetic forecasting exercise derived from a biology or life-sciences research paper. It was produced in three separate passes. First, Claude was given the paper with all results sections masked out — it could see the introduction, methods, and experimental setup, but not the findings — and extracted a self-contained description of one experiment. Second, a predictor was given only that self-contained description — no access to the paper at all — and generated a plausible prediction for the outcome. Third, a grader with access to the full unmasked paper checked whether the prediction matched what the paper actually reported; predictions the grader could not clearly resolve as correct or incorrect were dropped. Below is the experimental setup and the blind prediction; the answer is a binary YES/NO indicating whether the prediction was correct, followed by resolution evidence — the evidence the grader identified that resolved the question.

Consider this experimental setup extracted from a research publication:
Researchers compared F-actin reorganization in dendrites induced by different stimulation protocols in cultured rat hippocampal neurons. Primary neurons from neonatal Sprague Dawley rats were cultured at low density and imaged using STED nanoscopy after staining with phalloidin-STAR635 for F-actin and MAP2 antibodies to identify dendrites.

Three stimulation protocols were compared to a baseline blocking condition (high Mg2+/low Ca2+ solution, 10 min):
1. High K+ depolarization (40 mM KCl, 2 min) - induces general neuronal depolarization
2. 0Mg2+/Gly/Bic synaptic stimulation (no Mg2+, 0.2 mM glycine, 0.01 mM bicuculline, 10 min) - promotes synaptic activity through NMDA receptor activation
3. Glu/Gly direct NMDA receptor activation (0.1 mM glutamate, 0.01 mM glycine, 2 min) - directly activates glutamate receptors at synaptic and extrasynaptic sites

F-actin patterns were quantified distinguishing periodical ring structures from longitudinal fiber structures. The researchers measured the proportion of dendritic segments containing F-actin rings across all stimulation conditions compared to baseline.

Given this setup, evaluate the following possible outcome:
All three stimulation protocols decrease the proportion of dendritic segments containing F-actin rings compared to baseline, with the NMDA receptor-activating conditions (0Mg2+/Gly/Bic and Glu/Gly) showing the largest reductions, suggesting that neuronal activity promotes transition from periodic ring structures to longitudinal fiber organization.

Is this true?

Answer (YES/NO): NO